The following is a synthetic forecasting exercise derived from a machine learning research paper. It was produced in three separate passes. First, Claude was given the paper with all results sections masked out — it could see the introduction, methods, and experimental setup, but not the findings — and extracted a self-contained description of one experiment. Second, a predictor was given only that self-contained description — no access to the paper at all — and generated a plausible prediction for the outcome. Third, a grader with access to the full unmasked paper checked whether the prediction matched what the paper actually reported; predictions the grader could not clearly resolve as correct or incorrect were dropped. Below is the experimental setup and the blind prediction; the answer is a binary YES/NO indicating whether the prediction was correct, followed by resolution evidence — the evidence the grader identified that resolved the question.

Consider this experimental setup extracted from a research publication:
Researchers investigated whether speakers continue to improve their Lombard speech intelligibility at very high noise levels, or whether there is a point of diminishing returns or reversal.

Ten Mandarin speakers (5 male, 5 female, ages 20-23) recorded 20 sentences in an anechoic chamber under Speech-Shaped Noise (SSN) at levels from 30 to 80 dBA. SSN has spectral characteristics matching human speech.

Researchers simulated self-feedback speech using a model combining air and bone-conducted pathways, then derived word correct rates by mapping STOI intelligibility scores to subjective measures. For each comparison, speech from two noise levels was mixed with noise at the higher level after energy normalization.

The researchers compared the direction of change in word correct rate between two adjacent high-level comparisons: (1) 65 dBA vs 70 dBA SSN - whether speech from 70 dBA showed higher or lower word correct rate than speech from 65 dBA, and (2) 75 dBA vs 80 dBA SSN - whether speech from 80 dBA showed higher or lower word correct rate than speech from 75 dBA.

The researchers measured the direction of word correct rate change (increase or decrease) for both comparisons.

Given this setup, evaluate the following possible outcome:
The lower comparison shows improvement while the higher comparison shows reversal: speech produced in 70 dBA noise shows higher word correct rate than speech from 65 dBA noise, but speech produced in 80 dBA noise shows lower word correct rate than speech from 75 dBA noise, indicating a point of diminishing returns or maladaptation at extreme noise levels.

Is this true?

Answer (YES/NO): YES